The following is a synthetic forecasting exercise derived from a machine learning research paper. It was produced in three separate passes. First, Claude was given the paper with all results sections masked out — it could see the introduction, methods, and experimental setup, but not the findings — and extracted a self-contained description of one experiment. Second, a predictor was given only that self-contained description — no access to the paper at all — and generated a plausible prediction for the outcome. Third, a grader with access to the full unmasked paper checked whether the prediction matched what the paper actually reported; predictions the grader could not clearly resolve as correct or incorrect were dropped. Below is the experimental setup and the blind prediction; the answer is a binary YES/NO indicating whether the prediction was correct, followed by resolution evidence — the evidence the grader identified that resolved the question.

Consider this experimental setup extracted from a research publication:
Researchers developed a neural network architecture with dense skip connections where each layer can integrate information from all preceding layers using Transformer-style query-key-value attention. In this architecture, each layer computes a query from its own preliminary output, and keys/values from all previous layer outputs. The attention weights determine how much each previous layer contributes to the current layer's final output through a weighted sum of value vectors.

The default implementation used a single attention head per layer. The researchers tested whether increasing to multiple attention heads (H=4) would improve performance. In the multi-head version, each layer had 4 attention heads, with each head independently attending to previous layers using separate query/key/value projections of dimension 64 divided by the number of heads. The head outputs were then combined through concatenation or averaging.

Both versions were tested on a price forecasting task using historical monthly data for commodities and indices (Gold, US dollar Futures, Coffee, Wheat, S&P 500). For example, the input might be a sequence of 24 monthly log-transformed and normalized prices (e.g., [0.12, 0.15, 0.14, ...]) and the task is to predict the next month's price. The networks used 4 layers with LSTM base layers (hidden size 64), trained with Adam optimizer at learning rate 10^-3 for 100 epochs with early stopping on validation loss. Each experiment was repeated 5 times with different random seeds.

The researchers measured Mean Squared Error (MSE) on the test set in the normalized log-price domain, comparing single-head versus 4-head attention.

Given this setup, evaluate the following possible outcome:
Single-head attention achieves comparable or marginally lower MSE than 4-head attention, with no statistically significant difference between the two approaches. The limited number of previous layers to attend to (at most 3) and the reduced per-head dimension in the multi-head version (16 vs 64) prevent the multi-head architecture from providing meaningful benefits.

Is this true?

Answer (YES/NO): NO